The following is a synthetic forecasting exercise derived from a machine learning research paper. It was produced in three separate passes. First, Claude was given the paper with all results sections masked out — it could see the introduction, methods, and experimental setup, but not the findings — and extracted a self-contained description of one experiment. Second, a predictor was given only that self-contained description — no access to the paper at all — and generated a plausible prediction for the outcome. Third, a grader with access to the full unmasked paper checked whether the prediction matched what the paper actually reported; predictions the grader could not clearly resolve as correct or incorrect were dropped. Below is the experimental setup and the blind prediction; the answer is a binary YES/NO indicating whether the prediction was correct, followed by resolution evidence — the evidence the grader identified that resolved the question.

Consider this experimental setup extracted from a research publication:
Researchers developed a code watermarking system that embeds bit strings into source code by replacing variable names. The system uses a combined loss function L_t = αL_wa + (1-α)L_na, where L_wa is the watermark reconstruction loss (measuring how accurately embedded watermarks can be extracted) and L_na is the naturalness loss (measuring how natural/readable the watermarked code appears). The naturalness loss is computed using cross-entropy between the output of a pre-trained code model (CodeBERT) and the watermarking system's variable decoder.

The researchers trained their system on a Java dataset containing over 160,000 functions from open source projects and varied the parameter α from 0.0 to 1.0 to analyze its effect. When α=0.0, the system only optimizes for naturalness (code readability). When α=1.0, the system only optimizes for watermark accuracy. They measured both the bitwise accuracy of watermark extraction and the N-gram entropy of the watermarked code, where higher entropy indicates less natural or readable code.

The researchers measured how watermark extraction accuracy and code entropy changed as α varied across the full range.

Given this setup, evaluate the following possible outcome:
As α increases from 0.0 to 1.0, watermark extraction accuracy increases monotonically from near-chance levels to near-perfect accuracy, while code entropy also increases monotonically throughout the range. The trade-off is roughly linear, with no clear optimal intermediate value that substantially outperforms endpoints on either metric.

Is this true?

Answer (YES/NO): NO